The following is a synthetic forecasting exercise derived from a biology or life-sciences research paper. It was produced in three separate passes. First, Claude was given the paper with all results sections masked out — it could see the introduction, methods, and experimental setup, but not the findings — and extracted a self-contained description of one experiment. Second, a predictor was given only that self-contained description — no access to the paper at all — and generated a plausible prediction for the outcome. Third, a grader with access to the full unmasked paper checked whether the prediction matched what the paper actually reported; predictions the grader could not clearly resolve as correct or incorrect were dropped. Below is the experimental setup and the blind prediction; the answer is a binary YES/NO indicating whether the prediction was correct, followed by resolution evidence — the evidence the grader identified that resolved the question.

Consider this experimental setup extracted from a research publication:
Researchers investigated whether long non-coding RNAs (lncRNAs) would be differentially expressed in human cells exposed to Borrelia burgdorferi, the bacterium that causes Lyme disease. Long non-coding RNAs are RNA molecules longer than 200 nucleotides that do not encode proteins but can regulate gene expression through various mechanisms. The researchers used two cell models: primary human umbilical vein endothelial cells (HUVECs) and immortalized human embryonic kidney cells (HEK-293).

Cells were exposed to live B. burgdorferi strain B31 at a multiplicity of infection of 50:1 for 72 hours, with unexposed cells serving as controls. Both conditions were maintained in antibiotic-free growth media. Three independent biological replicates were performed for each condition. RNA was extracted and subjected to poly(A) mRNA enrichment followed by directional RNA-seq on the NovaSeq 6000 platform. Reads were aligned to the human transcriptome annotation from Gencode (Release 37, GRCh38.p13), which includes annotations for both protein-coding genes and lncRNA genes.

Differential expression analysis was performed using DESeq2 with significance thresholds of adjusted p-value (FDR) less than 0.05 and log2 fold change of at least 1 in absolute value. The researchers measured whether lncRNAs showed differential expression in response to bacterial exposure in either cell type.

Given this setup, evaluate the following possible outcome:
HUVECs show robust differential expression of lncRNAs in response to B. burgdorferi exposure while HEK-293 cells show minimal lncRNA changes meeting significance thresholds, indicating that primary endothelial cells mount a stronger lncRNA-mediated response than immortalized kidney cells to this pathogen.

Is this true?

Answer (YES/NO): NO